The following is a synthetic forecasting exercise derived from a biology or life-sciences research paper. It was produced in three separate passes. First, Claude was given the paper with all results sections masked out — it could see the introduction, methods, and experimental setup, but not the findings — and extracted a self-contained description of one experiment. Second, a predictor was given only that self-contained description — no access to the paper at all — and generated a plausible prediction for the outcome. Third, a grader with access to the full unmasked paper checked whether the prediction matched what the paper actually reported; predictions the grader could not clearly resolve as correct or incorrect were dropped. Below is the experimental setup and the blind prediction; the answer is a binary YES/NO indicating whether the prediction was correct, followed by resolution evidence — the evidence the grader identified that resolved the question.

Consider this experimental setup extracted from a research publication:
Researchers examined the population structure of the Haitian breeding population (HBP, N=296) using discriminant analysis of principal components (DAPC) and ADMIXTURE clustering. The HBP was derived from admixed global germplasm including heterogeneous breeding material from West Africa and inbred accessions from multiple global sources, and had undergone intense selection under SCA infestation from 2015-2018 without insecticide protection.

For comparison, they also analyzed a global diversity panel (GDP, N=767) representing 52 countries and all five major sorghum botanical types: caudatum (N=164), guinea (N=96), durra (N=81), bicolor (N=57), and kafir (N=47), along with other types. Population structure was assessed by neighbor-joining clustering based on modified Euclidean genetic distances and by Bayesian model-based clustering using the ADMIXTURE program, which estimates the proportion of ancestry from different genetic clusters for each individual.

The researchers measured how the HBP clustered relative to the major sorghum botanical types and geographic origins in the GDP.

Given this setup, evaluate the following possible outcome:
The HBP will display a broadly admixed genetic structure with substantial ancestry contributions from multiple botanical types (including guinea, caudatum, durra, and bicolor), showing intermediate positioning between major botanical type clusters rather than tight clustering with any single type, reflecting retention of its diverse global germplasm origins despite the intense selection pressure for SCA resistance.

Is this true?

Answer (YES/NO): NO